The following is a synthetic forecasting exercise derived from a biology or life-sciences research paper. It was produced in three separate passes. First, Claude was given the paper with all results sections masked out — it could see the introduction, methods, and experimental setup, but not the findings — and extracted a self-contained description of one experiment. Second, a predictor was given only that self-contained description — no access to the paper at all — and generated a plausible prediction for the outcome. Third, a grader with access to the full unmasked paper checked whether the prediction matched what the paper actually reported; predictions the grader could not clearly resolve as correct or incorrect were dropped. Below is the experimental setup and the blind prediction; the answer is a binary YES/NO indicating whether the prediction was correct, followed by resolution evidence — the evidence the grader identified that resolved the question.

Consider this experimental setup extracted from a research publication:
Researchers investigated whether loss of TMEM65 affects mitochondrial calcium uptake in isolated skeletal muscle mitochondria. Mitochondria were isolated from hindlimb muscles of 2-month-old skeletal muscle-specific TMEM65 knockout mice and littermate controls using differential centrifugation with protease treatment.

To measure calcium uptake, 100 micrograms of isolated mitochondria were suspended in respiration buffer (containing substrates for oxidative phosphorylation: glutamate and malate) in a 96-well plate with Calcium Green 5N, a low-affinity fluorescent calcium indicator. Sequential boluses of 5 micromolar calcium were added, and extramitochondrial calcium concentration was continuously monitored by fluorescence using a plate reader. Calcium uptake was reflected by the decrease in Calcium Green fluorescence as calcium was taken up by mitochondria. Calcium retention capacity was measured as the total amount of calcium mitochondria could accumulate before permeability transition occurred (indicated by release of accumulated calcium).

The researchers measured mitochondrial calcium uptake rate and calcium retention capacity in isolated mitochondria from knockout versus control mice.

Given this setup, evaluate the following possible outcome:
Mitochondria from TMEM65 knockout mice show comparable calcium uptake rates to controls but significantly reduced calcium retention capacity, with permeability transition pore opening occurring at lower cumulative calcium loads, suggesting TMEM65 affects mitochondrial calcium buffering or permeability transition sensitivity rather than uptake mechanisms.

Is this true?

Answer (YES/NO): NO